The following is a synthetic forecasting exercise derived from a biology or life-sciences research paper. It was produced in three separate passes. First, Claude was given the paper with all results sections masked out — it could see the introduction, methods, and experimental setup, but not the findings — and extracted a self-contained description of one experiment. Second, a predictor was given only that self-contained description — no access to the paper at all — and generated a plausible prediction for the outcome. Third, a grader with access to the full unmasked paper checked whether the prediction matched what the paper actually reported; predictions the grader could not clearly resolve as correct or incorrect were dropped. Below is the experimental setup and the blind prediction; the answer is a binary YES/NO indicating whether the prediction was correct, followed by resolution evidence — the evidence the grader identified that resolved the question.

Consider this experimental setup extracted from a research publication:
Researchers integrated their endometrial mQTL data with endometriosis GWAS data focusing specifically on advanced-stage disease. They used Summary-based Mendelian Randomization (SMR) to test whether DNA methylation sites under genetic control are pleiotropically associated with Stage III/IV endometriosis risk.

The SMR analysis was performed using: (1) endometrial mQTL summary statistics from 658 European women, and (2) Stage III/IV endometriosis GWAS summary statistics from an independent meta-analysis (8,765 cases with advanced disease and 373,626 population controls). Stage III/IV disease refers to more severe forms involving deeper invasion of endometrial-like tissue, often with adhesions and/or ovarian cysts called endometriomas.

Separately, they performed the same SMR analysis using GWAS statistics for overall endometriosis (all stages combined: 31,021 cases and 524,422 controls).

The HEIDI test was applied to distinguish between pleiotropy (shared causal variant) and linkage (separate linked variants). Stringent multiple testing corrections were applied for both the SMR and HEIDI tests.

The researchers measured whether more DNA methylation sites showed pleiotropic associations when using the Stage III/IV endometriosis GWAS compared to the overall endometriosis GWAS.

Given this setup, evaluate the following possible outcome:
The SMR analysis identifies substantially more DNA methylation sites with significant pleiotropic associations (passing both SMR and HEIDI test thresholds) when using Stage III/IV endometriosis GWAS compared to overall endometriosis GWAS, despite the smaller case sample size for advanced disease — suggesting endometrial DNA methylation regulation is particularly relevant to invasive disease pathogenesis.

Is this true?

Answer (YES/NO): NO